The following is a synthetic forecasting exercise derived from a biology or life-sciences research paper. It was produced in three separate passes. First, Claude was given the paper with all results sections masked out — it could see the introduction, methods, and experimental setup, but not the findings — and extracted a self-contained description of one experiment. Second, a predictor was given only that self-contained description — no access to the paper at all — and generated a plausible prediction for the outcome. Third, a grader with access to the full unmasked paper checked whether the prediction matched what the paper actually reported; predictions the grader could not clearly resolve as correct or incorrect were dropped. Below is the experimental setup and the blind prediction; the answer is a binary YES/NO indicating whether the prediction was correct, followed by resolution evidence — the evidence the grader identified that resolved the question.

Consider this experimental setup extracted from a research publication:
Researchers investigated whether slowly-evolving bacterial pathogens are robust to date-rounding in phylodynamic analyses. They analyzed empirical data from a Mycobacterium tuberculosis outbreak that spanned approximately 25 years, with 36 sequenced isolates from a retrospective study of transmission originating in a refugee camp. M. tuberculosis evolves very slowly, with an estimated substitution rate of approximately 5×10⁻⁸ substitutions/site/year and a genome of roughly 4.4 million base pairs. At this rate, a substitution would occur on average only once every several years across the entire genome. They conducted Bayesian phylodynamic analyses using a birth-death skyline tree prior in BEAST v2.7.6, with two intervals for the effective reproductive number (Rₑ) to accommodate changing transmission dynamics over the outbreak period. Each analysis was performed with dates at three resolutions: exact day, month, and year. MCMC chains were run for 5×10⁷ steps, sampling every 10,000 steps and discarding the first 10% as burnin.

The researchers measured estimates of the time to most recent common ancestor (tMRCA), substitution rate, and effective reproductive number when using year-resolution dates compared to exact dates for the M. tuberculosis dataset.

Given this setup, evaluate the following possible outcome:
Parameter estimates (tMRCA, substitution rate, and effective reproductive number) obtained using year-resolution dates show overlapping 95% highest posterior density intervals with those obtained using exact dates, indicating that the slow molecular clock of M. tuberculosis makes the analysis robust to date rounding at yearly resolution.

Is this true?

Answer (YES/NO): YES